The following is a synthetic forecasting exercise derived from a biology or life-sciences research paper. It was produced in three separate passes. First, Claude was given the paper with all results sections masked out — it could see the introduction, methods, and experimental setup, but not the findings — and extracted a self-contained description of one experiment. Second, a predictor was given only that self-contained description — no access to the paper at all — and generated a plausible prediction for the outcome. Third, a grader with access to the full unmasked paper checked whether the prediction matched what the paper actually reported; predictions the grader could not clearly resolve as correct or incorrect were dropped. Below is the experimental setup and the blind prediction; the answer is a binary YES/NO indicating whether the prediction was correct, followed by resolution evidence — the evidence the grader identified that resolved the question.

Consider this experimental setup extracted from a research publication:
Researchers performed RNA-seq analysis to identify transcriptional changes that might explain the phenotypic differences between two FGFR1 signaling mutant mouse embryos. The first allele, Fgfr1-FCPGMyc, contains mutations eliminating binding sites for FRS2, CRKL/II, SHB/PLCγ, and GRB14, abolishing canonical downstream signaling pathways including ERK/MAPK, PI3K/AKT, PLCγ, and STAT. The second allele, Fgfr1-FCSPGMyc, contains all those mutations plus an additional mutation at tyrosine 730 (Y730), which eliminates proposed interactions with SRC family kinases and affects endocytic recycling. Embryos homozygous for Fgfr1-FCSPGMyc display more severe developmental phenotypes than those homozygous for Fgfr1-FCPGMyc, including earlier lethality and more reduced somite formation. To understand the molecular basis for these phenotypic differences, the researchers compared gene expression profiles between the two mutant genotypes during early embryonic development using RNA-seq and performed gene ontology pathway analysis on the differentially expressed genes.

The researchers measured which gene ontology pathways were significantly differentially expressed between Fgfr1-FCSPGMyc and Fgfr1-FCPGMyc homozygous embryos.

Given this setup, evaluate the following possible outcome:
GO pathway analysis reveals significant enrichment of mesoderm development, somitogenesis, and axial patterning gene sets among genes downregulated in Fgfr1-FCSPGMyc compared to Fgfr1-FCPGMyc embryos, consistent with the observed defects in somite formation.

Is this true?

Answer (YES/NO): NO